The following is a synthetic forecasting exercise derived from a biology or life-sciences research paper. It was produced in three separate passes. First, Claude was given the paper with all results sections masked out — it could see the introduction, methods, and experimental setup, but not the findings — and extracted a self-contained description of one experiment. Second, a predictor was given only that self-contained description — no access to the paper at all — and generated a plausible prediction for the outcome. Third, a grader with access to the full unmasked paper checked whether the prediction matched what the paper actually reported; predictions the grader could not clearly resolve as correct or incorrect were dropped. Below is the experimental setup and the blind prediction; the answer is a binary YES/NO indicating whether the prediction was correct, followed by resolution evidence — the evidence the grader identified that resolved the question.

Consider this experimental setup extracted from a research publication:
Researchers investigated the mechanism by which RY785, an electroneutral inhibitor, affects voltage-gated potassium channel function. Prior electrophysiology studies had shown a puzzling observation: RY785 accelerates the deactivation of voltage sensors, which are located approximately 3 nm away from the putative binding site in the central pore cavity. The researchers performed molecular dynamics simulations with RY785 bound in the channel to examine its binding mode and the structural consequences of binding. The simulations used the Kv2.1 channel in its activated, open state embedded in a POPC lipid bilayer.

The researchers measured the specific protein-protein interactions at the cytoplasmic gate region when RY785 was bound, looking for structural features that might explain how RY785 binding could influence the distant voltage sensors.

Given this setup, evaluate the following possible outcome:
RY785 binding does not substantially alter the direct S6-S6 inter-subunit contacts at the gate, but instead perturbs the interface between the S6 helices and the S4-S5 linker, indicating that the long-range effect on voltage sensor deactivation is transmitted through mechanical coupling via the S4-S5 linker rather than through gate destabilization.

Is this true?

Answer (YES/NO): NO